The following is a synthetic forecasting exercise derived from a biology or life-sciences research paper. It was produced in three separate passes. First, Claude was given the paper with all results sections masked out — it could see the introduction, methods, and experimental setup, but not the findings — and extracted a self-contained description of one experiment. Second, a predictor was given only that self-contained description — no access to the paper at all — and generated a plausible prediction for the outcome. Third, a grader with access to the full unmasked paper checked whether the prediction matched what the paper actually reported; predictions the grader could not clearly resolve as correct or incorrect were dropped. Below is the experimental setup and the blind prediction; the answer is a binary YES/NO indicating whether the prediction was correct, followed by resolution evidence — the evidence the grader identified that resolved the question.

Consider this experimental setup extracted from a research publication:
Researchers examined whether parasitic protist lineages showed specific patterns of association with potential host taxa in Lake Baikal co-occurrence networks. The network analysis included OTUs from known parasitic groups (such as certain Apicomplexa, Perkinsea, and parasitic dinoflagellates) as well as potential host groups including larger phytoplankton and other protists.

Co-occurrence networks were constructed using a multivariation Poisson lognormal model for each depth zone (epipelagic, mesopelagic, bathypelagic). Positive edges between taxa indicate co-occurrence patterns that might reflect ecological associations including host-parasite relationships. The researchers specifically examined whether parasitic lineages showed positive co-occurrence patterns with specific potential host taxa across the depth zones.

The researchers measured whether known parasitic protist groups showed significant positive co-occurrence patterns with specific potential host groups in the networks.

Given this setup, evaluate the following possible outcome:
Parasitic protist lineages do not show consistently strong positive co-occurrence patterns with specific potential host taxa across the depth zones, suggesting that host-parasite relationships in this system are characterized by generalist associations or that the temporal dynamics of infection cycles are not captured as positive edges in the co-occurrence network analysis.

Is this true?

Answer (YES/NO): NO